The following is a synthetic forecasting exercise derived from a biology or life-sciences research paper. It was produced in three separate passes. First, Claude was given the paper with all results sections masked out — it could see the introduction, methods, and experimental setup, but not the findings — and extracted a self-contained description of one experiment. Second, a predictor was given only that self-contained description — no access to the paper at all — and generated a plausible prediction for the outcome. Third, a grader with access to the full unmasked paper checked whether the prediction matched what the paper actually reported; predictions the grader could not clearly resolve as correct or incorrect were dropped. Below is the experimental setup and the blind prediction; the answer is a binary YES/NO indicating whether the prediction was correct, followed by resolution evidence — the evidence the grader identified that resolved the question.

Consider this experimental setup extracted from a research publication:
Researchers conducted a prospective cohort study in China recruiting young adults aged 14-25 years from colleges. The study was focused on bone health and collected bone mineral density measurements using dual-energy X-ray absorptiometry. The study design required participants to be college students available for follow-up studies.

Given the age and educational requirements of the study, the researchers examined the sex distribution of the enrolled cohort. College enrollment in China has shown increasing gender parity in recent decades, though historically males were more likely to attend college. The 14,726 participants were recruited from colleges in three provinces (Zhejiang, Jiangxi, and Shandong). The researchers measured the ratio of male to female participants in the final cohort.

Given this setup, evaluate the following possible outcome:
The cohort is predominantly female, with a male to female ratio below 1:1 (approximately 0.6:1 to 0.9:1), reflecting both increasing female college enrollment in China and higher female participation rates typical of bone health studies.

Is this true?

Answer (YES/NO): NO